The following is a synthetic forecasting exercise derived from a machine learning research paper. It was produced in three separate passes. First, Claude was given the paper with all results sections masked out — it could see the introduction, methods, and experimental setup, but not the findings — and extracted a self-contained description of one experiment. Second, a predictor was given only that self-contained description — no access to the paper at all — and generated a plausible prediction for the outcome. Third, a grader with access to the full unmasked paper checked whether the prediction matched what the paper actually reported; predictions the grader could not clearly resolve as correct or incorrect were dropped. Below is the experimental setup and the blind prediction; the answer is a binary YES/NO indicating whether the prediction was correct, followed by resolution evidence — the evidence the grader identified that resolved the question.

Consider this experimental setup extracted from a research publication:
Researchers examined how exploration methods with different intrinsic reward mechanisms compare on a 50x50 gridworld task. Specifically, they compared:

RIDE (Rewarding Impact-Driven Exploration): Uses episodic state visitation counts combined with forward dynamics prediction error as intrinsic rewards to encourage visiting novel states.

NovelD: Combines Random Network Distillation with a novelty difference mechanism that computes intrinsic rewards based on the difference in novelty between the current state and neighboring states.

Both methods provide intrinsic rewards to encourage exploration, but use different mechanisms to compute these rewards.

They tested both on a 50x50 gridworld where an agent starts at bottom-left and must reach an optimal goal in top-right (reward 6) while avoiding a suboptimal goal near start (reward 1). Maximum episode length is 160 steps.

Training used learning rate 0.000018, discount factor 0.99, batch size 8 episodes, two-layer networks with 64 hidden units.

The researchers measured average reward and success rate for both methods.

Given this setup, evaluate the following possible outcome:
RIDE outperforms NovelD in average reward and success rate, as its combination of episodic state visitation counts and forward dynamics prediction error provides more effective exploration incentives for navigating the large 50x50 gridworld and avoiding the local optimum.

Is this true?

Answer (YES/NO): YES